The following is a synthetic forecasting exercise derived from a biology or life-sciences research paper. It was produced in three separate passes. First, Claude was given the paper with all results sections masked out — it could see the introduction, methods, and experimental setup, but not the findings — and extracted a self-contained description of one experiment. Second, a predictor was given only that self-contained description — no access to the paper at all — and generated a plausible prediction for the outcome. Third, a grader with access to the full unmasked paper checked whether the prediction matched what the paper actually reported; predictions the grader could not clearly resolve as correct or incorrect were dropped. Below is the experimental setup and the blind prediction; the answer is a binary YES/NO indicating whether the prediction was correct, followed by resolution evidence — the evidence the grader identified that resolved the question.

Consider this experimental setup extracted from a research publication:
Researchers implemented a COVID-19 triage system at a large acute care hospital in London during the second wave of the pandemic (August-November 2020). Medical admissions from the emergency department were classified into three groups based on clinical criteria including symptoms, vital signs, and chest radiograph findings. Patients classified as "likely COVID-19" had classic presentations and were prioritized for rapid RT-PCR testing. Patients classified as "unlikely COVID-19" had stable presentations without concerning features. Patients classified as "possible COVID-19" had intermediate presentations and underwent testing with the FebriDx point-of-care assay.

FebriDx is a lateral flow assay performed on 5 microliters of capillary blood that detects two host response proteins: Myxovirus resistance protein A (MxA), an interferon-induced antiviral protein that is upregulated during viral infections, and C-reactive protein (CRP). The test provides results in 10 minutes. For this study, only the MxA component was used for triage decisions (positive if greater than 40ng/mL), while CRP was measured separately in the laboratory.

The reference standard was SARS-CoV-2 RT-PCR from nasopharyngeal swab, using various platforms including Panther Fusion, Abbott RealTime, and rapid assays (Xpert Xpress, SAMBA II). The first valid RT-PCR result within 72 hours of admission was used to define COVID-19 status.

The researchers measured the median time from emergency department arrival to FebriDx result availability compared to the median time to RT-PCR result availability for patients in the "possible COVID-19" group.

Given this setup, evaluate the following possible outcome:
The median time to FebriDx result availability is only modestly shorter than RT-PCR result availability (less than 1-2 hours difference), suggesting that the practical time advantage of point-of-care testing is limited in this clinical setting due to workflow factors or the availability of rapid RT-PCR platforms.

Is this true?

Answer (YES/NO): NO